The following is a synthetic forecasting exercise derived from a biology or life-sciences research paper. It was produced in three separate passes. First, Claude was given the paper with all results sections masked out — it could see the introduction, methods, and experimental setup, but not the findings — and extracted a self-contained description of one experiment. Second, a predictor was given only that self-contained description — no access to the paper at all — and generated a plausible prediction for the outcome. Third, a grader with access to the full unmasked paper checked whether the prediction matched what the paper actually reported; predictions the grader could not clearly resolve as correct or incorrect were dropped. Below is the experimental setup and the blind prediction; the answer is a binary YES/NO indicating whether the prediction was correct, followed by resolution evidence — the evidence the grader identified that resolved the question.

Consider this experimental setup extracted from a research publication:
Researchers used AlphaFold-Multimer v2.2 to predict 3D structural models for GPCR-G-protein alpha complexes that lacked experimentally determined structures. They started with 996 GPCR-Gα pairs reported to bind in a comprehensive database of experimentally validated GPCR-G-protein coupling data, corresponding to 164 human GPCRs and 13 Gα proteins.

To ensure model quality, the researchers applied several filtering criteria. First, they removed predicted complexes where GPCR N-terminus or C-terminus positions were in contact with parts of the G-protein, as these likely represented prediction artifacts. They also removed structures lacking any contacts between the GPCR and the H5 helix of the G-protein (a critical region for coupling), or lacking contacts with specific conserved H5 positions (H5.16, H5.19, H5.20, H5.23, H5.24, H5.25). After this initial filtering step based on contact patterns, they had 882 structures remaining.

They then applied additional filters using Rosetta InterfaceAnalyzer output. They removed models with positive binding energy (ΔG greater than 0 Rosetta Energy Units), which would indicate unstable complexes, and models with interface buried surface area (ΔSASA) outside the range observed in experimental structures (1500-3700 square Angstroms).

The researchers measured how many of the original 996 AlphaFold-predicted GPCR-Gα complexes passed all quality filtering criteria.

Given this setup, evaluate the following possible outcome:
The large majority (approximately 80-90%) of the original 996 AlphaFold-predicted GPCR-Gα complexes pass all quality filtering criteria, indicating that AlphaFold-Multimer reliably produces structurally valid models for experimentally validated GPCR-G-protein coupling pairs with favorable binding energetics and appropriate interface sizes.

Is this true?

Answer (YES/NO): NO